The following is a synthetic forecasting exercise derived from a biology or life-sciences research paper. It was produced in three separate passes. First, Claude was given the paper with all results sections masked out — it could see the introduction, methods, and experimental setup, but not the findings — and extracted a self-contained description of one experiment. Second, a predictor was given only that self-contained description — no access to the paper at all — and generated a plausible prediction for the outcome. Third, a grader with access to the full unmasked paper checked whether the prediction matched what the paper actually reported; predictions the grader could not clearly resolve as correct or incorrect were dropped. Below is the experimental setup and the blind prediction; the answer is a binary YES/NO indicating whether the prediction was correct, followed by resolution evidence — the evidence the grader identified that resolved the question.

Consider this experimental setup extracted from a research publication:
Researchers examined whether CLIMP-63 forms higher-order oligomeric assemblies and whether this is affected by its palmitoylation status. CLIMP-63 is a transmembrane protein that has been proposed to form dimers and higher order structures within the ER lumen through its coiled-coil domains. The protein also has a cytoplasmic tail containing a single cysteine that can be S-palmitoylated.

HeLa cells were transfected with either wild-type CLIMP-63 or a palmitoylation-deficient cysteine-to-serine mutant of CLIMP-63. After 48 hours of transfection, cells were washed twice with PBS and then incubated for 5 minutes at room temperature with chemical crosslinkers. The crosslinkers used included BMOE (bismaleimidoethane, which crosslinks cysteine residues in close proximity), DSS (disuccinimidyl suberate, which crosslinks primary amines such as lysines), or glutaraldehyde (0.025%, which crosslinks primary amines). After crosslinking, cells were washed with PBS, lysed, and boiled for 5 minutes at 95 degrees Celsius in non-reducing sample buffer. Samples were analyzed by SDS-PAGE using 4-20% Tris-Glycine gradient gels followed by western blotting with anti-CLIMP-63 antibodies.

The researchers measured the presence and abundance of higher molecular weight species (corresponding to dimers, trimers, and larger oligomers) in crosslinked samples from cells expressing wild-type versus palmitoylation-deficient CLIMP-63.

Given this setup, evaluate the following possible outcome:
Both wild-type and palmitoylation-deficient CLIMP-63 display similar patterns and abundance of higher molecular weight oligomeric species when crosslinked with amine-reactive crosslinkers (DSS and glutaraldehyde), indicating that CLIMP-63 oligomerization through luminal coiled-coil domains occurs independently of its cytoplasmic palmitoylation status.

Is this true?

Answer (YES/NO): YES